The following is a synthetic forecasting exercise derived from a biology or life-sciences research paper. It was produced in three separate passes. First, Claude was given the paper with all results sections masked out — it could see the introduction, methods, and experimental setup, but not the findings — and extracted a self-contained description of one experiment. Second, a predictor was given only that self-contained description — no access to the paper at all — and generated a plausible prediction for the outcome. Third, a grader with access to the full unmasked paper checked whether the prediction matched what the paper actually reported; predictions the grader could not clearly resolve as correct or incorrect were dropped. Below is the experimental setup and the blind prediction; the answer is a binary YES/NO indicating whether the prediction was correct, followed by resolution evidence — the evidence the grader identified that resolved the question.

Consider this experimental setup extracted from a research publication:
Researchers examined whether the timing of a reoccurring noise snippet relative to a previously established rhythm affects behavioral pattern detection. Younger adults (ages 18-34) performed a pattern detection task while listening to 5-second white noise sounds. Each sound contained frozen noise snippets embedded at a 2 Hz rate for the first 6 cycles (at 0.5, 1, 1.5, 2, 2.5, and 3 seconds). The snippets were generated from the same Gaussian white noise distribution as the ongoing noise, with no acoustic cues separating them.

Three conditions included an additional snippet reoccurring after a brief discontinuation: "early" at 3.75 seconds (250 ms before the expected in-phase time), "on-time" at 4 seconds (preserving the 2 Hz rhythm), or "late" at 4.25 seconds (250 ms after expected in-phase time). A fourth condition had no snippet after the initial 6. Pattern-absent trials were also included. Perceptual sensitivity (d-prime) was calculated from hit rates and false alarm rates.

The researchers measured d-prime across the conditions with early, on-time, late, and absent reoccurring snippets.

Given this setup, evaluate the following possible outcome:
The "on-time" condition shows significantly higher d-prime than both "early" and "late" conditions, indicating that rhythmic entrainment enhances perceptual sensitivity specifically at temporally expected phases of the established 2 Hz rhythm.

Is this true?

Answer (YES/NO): NO